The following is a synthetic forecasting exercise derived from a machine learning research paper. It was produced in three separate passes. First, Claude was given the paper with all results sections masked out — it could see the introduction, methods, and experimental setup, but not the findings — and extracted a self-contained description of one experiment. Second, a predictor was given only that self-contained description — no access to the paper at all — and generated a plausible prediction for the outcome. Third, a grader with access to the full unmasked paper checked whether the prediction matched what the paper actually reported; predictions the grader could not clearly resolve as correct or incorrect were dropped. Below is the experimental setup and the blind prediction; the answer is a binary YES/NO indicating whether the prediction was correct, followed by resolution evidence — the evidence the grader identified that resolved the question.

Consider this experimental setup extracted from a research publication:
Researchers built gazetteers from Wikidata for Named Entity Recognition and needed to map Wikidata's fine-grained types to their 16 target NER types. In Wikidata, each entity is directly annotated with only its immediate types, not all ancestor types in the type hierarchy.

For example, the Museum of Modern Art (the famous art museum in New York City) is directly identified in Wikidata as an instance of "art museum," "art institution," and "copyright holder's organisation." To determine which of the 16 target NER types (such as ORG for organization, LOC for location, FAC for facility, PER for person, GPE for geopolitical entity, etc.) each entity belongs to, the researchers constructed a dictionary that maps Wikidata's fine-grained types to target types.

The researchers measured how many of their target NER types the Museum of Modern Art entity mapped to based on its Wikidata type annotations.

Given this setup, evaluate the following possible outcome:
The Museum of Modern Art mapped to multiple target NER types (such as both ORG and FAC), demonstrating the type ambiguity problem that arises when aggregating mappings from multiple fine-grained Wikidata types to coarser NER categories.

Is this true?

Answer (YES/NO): YES